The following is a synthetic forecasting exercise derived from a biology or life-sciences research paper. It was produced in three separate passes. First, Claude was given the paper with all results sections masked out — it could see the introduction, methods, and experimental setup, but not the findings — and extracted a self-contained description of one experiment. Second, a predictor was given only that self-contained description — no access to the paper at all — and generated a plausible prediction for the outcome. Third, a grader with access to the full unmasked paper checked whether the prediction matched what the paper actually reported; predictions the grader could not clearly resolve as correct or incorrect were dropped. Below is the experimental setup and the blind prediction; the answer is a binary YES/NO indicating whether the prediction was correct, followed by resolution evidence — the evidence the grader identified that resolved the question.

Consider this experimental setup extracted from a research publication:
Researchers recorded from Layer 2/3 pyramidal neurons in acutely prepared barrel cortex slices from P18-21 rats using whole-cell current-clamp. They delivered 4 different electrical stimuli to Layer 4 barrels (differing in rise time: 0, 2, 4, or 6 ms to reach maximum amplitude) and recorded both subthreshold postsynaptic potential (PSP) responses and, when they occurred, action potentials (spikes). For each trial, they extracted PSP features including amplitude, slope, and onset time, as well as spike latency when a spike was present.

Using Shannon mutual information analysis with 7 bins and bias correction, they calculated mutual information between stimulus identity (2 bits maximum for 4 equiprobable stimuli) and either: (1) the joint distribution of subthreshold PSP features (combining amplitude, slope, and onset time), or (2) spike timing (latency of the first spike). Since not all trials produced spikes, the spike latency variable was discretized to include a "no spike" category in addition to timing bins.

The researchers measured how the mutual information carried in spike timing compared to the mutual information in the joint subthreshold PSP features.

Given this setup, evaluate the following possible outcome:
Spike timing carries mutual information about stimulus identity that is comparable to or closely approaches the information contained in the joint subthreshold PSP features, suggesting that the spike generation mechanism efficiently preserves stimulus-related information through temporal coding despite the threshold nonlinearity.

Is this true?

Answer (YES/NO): NO